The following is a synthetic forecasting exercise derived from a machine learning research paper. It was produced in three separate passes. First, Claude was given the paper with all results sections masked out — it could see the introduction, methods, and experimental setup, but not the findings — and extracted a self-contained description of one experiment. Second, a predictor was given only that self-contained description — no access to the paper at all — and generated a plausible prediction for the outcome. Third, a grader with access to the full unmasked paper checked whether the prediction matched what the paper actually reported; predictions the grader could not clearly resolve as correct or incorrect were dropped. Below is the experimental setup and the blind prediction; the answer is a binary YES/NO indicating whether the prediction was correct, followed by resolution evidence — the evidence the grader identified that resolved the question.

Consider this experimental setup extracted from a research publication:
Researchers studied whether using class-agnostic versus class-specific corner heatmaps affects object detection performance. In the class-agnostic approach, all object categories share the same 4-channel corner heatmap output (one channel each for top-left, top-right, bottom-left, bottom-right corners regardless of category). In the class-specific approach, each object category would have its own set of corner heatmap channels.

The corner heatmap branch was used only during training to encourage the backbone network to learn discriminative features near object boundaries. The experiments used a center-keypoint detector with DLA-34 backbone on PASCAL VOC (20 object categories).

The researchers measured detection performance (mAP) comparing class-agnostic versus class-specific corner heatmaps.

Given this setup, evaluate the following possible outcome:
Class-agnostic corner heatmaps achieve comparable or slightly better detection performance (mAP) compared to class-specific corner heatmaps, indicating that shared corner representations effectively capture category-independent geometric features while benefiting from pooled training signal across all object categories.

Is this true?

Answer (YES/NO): YES